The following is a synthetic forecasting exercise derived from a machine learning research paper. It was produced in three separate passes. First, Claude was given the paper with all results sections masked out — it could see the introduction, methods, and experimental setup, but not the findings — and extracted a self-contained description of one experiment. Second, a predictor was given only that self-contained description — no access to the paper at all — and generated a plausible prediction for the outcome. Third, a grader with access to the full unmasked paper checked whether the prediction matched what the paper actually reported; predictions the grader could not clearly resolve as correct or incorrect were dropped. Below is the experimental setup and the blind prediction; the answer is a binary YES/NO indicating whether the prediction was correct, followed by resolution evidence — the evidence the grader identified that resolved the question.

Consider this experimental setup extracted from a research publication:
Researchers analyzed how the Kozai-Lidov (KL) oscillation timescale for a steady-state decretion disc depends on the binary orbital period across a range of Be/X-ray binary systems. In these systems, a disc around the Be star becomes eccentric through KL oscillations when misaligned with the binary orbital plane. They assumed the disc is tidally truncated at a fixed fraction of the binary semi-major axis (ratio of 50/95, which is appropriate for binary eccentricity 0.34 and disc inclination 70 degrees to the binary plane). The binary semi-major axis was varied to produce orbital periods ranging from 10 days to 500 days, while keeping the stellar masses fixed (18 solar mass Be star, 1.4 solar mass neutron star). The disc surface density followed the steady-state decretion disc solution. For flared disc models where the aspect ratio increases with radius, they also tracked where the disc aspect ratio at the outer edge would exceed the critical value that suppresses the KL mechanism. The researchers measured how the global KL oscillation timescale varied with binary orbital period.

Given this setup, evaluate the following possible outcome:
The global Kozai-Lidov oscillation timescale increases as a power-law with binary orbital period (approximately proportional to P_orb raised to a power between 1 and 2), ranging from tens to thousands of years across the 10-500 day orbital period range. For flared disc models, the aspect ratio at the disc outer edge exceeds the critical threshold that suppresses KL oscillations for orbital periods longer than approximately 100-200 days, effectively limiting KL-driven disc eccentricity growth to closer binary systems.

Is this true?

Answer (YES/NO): NO